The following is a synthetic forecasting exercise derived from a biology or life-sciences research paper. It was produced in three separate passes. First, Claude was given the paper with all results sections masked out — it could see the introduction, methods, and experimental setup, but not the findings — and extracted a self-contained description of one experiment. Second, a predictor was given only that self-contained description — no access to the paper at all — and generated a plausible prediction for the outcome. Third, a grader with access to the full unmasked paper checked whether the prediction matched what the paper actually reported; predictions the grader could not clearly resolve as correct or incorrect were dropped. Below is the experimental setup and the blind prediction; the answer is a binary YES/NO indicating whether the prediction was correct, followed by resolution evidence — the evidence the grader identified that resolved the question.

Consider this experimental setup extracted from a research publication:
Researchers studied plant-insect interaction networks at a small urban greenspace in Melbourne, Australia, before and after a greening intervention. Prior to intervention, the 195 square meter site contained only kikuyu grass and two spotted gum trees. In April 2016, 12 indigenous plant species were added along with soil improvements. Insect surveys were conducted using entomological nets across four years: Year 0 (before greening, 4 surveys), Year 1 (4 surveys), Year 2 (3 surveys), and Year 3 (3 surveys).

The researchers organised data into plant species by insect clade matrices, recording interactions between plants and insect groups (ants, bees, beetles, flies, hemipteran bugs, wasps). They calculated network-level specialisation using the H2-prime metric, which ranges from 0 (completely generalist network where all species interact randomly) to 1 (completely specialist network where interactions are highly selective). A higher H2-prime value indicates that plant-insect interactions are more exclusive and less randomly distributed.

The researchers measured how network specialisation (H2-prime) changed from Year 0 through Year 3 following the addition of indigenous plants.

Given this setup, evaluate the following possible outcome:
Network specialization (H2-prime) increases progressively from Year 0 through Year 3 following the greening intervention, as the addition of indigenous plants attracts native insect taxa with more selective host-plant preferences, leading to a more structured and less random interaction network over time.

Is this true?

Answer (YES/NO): NO